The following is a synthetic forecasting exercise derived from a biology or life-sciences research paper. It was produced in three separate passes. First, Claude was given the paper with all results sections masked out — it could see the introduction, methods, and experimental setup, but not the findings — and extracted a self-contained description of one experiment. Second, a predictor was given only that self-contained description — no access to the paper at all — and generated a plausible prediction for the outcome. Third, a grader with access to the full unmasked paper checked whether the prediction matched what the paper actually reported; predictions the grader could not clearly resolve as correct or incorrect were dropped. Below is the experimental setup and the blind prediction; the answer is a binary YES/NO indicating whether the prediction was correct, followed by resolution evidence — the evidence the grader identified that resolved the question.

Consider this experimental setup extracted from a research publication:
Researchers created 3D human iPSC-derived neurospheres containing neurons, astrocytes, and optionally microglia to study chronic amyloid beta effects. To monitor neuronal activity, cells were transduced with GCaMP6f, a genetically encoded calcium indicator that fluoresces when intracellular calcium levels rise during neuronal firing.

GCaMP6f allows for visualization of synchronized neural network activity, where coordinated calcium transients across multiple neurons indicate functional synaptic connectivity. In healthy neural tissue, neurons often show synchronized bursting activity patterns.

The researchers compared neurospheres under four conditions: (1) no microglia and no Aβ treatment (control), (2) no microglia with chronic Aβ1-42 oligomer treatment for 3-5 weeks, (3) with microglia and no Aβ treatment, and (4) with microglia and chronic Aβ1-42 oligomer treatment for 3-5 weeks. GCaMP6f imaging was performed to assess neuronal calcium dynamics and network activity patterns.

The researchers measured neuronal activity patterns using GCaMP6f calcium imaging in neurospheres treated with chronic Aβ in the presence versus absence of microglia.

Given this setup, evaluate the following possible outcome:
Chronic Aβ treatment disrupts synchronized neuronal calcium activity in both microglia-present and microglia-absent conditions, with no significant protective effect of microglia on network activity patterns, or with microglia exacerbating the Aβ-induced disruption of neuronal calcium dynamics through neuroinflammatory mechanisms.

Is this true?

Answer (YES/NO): NO